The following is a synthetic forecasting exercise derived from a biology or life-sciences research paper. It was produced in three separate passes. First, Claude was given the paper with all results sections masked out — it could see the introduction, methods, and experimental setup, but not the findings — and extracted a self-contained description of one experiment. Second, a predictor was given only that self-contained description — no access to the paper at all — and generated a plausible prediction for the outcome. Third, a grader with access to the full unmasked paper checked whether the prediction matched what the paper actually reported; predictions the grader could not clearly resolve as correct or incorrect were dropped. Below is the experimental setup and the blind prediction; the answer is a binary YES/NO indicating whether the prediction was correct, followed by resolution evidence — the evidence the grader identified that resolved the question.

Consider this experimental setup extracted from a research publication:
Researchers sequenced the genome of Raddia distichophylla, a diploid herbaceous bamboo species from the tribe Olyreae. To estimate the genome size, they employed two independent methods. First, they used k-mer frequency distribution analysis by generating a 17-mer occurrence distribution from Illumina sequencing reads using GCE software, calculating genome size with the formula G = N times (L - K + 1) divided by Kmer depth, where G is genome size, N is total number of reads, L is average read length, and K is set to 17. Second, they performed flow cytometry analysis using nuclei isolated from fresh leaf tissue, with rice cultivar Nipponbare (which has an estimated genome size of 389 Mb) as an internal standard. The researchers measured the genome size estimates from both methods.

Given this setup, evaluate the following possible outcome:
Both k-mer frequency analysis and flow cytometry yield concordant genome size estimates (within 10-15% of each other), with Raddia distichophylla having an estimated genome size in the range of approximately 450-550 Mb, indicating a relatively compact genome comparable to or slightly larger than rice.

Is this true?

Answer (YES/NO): NO